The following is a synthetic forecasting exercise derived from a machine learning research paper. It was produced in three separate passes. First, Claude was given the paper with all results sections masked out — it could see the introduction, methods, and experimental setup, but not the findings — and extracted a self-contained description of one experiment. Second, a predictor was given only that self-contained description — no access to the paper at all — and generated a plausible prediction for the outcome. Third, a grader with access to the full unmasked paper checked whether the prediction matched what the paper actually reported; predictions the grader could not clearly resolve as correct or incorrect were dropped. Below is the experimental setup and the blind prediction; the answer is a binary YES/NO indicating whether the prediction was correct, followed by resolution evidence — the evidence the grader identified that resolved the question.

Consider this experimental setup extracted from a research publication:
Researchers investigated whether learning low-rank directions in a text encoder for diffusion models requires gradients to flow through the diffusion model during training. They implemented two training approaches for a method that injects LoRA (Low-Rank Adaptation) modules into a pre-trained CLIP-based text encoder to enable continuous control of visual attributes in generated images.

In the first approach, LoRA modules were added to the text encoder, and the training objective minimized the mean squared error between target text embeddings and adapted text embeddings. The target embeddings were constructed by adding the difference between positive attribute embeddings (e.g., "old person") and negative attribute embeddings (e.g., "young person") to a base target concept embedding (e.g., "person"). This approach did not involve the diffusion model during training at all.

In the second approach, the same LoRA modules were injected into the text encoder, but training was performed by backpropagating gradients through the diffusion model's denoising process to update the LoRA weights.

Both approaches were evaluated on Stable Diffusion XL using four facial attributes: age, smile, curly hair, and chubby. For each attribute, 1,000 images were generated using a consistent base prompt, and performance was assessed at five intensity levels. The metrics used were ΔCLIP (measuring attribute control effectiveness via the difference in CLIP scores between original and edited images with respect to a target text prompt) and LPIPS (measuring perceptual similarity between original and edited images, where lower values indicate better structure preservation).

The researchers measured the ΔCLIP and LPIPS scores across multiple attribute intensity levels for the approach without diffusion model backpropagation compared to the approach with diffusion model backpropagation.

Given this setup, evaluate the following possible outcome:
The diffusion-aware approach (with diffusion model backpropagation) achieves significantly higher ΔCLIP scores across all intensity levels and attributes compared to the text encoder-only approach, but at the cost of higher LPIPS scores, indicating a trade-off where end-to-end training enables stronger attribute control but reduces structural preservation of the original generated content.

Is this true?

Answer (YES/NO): NO